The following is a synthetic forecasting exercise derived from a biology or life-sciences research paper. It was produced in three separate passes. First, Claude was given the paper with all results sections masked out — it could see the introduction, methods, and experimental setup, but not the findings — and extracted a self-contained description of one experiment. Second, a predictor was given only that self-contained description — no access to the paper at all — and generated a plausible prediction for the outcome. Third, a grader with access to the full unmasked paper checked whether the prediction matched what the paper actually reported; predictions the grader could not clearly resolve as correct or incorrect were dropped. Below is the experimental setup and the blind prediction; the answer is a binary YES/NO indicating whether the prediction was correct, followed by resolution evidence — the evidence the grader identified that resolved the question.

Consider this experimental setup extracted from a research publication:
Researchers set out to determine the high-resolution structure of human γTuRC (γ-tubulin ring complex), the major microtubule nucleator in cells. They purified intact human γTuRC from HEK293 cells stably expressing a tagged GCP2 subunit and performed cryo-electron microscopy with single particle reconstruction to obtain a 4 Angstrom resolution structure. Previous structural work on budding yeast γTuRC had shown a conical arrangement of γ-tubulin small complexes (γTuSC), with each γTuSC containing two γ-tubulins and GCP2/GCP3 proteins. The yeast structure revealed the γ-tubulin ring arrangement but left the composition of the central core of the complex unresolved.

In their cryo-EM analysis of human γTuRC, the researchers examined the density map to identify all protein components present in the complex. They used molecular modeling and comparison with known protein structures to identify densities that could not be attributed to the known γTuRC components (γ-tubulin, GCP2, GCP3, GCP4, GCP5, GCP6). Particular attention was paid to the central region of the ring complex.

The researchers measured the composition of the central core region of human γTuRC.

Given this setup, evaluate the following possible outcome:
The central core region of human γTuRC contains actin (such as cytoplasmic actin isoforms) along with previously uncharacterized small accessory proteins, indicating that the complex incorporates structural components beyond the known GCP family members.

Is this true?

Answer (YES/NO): YES